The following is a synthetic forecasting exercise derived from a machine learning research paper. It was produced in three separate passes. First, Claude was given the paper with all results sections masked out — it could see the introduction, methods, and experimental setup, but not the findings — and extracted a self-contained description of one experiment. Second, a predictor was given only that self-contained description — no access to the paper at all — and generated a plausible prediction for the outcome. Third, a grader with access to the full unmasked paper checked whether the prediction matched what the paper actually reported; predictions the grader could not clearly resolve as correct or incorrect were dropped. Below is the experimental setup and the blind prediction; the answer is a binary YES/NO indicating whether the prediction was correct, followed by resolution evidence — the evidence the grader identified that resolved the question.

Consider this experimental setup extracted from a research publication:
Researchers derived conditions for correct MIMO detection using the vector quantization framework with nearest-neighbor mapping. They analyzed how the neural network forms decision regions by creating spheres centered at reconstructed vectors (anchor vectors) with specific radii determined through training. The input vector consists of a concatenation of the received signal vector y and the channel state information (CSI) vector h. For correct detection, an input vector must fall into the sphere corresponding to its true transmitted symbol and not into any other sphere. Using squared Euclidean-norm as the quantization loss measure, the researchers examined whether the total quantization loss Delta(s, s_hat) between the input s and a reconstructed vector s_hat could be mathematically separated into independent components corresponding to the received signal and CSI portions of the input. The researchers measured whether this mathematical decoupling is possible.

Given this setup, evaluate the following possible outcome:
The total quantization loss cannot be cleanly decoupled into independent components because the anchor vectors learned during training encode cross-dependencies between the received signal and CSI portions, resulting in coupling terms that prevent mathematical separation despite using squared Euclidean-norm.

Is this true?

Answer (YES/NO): NO